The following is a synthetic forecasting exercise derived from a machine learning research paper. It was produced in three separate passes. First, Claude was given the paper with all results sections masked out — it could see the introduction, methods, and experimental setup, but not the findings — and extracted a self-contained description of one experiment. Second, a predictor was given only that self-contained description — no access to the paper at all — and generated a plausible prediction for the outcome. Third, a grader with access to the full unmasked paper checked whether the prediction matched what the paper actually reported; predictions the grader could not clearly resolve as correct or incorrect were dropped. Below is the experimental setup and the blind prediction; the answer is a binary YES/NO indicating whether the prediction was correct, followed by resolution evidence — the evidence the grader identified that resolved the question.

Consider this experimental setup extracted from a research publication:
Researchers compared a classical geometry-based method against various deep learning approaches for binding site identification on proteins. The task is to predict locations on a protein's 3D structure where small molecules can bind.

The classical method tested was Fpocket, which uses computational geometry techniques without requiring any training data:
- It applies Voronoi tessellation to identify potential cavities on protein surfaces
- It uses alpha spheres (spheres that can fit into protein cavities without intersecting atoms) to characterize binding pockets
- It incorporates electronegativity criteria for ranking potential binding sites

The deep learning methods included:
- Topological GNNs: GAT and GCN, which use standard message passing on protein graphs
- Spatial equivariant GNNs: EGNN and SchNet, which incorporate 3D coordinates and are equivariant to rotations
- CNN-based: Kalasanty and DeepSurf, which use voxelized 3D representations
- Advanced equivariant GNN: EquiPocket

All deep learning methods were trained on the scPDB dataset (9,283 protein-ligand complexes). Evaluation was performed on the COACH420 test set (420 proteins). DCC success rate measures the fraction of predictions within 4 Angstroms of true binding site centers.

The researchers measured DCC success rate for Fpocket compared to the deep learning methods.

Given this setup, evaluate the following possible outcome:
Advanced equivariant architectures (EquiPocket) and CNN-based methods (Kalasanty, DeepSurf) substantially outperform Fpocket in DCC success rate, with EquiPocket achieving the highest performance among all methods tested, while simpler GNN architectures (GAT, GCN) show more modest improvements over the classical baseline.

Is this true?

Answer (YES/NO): NO